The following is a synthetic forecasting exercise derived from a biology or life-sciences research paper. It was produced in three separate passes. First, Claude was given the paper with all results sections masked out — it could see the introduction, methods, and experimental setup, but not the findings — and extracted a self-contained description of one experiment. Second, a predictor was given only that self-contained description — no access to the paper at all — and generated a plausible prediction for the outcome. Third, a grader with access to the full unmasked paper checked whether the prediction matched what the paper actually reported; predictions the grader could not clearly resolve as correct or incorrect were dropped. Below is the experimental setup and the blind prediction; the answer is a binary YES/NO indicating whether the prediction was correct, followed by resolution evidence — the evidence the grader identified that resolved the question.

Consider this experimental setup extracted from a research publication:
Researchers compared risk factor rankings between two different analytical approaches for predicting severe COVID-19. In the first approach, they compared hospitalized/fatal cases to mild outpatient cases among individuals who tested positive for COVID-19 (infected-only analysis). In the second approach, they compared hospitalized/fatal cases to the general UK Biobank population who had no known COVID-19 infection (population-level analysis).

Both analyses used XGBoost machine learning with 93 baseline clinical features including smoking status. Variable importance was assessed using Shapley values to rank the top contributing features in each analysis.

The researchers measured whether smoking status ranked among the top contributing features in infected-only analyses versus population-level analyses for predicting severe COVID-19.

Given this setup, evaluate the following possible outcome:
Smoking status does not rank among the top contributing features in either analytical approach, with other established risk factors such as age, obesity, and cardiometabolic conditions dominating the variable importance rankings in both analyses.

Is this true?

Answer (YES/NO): NO